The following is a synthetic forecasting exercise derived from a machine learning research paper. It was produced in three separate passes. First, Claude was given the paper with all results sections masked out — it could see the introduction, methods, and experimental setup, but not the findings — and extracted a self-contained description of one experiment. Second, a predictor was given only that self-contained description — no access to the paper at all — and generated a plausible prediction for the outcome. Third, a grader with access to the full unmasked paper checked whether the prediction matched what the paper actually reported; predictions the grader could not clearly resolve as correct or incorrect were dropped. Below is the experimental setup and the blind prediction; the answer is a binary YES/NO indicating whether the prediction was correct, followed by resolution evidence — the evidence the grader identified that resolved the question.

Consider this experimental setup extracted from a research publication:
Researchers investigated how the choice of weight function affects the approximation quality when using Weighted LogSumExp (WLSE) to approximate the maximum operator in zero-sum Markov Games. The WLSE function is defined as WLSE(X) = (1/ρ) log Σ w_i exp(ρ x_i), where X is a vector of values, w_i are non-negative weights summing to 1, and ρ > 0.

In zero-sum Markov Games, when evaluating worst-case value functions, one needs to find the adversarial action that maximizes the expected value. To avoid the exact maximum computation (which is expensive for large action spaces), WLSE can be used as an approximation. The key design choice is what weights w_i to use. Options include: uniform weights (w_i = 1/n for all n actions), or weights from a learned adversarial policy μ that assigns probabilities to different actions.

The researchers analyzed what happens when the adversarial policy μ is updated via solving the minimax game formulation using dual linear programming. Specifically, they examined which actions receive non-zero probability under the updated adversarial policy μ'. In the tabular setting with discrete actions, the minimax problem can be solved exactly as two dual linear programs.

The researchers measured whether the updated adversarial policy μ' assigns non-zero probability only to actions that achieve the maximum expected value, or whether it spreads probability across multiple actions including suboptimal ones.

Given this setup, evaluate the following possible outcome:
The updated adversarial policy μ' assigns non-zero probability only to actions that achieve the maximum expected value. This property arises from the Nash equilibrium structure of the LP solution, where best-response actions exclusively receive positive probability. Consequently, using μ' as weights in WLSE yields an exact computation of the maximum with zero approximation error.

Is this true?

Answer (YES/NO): YES